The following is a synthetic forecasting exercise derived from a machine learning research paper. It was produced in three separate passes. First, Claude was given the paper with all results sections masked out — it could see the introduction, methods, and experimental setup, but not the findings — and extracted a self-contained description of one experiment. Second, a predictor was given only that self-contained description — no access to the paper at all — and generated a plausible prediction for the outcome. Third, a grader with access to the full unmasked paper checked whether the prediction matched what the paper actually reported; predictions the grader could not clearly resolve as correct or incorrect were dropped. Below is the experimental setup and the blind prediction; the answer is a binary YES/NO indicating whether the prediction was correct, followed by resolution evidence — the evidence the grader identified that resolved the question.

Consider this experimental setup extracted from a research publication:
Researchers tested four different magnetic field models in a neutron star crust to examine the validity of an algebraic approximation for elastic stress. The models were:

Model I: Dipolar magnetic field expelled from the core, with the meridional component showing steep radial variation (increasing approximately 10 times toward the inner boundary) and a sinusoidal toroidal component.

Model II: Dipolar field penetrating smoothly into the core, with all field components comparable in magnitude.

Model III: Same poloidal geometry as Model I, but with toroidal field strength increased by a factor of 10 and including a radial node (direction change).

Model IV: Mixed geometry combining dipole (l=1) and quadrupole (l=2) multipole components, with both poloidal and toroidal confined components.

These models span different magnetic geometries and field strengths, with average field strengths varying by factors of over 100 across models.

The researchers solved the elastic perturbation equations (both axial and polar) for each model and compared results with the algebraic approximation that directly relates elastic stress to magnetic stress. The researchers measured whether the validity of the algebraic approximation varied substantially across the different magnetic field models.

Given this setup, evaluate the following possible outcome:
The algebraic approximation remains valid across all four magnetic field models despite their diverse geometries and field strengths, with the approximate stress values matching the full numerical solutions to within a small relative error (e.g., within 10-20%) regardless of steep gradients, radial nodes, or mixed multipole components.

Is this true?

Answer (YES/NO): NO